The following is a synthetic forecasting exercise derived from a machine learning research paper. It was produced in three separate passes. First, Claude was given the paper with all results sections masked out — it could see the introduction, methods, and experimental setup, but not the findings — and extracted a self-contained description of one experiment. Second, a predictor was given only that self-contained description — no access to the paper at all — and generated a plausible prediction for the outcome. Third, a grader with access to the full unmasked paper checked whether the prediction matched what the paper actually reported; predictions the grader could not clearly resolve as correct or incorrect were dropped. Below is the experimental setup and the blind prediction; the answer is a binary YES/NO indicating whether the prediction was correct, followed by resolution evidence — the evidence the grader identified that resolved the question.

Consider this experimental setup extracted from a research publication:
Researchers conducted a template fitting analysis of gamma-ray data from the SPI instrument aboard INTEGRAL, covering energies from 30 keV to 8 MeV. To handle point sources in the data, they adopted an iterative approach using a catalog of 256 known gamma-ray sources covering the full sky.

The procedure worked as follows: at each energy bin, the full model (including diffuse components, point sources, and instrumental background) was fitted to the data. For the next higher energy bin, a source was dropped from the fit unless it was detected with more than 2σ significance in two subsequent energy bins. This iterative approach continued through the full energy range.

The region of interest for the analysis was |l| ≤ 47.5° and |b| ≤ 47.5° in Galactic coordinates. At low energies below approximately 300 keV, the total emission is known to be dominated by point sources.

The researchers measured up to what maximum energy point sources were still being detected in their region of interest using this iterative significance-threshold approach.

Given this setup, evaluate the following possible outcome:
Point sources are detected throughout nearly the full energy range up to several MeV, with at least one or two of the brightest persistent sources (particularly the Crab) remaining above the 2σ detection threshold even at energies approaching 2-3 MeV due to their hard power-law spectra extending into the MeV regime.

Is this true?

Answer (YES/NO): NO